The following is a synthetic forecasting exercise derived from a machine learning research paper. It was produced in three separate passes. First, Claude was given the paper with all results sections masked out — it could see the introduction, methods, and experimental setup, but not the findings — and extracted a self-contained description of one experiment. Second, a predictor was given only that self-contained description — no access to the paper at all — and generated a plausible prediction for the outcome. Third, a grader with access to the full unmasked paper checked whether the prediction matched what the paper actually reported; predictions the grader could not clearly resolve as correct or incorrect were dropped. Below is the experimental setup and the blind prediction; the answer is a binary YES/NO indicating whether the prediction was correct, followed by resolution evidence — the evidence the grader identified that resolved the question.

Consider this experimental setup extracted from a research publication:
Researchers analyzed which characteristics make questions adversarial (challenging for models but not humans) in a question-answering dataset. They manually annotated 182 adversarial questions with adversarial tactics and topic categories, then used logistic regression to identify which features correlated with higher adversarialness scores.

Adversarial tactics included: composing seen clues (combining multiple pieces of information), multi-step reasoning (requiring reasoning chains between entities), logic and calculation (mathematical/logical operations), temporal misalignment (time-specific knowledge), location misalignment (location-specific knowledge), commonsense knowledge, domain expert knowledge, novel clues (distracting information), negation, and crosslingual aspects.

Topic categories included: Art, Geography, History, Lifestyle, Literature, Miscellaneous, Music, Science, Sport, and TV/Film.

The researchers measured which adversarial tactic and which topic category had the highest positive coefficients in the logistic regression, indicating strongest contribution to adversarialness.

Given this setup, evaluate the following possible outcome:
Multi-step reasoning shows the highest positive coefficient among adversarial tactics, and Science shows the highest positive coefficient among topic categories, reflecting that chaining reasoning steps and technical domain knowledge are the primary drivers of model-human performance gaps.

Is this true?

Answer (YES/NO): NO